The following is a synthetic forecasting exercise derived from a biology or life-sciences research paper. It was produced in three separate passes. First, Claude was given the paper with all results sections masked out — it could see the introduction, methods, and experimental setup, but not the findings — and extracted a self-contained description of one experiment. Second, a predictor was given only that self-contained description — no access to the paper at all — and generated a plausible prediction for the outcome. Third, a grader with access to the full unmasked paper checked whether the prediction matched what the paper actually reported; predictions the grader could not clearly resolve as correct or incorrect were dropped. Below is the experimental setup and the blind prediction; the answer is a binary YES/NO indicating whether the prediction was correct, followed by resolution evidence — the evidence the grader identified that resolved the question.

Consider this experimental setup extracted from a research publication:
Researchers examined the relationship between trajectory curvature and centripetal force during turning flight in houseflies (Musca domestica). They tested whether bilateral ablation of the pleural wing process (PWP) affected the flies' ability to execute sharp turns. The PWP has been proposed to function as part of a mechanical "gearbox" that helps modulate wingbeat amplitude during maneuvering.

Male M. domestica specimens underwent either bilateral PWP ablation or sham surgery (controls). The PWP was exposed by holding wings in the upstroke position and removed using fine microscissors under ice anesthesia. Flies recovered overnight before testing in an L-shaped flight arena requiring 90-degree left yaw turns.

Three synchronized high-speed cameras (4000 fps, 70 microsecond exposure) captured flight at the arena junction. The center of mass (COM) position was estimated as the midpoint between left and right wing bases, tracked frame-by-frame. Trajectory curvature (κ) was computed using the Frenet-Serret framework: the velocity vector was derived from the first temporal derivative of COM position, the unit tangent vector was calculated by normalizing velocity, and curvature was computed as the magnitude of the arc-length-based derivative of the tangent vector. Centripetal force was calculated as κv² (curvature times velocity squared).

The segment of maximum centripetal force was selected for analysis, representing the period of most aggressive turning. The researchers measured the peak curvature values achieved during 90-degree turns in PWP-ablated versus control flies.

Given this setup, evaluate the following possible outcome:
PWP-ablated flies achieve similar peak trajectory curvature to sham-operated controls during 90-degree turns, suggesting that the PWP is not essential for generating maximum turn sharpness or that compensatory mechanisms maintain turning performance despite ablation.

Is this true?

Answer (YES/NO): YES